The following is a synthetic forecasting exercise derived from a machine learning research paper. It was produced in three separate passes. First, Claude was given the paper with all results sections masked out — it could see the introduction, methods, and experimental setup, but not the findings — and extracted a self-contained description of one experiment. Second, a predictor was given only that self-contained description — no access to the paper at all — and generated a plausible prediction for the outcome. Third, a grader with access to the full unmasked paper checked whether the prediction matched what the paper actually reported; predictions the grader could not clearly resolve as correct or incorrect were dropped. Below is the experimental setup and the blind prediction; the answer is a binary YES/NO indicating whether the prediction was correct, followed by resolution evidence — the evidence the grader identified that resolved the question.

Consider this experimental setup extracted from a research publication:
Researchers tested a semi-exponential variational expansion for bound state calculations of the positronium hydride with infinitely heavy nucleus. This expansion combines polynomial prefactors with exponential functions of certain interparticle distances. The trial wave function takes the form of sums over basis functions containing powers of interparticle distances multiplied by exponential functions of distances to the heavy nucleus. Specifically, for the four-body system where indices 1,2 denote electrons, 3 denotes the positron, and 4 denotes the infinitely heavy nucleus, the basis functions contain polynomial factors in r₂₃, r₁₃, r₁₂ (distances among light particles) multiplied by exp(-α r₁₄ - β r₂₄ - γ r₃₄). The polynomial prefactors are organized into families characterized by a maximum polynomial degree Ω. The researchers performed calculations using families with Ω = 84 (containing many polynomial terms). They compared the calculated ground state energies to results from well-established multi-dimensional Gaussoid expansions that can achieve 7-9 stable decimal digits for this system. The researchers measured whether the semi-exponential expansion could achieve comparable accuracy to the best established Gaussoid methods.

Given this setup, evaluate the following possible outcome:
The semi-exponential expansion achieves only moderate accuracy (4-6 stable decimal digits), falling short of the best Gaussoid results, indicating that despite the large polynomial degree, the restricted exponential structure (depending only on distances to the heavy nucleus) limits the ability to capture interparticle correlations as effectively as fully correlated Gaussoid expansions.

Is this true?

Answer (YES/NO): NO